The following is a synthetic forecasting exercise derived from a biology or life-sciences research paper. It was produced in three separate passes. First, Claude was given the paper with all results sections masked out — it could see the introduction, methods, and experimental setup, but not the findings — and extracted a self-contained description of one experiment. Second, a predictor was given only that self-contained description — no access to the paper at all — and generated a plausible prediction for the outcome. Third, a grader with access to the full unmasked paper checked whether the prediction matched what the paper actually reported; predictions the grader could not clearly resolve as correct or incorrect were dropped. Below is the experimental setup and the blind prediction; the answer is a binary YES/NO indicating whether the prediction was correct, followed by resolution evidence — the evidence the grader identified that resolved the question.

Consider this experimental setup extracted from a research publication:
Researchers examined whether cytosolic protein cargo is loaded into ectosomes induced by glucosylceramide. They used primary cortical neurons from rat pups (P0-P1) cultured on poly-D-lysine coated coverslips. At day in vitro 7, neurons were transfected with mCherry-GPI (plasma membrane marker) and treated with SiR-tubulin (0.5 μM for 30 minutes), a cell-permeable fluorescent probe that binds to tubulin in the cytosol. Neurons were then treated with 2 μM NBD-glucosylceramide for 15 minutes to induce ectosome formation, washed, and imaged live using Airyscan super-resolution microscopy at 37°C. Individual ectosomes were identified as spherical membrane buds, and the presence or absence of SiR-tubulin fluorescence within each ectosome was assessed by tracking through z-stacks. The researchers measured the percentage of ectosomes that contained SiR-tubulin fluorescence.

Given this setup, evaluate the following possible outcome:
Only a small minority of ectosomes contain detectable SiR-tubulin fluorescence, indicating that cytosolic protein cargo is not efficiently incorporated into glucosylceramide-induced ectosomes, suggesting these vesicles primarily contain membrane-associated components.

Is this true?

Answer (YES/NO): NO